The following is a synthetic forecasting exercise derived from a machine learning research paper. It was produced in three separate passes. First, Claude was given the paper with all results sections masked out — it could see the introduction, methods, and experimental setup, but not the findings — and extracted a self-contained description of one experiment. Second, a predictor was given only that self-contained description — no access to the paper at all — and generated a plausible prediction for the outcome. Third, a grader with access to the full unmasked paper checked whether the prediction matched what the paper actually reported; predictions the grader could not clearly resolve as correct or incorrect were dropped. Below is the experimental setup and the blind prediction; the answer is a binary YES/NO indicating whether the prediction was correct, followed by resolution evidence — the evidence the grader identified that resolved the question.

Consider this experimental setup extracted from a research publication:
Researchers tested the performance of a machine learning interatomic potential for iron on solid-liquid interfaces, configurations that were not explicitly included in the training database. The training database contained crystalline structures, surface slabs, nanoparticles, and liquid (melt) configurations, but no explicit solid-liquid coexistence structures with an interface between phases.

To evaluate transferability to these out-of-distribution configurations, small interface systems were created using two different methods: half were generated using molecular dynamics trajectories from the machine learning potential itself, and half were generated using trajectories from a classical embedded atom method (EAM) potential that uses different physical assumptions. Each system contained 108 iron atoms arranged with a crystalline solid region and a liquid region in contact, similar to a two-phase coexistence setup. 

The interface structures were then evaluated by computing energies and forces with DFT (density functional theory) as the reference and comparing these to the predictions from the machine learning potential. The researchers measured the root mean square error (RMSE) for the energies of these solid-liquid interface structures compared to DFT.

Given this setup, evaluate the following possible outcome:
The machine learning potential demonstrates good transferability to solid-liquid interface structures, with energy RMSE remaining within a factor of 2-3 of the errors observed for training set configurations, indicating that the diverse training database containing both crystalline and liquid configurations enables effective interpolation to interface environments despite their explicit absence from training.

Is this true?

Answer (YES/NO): YES